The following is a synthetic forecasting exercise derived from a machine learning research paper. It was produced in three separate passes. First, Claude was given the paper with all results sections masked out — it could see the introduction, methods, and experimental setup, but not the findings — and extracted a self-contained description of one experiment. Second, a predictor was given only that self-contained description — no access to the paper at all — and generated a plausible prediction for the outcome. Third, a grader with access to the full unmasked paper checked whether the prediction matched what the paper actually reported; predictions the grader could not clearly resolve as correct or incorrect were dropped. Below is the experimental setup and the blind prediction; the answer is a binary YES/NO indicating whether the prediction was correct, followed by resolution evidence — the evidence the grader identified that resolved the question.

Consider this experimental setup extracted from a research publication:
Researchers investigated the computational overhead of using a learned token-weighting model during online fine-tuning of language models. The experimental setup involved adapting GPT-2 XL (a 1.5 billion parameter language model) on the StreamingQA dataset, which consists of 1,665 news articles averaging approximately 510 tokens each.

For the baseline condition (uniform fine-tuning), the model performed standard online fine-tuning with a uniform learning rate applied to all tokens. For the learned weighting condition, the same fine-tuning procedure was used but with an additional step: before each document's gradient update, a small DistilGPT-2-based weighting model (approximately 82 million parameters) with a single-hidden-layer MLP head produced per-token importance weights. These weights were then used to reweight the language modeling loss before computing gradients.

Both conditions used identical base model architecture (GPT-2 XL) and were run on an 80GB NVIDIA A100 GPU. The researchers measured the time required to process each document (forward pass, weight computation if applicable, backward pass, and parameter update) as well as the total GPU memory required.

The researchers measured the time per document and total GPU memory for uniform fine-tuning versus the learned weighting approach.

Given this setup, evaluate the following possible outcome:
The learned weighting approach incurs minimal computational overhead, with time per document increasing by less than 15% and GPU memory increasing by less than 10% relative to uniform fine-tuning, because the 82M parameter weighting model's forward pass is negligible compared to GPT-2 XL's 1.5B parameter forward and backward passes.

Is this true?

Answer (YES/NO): YES